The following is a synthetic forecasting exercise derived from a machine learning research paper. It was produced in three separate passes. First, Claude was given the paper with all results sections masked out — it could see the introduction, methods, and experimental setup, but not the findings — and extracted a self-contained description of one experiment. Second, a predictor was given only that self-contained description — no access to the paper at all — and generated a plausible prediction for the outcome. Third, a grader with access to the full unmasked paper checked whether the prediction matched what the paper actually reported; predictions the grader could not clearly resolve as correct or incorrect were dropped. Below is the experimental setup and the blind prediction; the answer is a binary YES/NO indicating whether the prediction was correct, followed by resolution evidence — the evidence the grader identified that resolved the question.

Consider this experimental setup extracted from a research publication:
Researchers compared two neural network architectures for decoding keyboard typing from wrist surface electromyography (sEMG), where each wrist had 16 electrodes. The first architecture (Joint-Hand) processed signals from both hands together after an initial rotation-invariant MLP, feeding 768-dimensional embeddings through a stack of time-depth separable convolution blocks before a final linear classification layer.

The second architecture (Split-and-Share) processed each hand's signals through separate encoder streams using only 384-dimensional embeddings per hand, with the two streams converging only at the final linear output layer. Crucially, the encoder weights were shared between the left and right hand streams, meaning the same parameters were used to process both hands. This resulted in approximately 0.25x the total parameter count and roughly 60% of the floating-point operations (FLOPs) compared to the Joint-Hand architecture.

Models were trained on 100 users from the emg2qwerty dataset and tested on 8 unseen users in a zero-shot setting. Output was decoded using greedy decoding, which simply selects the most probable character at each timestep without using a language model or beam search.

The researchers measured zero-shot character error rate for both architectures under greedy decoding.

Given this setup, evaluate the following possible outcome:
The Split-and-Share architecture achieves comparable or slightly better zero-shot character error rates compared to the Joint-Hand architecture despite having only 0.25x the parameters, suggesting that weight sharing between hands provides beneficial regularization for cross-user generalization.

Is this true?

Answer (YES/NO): NO